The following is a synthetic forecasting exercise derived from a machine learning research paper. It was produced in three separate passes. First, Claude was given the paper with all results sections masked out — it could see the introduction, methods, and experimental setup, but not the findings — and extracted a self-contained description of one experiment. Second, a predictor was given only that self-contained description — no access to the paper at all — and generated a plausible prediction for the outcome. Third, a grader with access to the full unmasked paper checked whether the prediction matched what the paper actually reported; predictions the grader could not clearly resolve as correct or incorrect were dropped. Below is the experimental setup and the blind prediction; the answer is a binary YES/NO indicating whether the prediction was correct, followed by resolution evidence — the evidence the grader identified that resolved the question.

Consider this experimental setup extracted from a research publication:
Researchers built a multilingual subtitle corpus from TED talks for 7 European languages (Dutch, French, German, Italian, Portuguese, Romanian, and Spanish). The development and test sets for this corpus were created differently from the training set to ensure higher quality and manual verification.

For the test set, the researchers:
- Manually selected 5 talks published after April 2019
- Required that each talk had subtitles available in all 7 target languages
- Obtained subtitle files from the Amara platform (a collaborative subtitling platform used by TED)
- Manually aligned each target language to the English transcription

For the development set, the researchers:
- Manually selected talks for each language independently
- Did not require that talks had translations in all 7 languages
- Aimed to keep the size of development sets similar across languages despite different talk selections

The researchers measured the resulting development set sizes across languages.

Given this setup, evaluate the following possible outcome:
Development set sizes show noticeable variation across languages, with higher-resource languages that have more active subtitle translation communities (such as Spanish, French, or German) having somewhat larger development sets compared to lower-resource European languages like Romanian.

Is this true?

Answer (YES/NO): YES